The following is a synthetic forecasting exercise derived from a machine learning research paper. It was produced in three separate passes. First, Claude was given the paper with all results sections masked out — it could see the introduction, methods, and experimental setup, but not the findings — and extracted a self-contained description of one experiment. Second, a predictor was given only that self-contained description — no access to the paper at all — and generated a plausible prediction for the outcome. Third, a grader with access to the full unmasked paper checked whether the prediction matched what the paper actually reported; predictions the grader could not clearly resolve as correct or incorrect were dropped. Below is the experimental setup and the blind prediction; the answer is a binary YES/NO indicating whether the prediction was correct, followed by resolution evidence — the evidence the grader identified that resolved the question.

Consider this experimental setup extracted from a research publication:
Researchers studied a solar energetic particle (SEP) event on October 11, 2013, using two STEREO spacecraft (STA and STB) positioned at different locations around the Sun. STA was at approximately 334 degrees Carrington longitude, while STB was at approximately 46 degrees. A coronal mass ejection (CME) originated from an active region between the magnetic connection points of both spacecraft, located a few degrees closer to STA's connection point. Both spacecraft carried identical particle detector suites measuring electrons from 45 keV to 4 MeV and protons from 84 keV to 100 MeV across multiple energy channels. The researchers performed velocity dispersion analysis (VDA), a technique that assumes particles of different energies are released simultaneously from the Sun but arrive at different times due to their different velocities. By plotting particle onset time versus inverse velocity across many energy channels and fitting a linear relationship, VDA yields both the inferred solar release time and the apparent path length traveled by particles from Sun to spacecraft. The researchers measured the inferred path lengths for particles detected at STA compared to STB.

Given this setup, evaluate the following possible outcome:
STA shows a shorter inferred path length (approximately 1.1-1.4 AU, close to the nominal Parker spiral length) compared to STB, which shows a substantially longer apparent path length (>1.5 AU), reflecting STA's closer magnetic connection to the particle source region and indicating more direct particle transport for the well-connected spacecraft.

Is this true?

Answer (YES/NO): NO